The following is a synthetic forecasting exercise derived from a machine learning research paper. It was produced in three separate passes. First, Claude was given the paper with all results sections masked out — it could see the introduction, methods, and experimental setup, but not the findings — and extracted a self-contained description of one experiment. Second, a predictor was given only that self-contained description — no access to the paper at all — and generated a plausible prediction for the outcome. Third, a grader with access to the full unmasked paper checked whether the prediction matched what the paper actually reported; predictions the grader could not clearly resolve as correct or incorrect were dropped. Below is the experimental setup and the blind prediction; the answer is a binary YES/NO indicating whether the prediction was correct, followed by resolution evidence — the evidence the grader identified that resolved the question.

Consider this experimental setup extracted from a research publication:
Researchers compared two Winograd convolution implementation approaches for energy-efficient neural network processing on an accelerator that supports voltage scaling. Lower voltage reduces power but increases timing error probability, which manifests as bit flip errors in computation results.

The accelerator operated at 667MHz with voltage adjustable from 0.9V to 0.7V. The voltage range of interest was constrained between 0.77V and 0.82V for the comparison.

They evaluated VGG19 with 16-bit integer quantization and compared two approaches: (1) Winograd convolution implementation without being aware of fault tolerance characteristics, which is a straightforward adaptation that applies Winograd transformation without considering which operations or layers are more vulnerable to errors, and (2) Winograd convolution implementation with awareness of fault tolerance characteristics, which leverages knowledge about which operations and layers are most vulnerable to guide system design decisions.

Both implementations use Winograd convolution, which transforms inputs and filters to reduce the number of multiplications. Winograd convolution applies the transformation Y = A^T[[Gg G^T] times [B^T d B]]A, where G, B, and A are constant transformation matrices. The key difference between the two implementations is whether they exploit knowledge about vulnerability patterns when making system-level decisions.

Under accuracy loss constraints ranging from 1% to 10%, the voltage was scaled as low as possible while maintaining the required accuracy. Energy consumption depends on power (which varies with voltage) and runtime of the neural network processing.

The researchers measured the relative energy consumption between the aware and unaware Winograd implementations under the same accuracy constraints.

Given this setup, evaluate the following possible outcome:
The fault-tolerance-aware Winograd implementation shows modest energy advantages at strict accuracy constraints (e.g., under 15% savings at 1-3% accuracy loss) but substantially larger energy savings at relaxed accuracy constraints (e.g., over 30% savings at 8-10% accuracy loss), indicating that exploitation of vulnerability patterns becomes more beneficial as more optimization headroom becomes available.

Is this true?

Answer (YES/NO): NO